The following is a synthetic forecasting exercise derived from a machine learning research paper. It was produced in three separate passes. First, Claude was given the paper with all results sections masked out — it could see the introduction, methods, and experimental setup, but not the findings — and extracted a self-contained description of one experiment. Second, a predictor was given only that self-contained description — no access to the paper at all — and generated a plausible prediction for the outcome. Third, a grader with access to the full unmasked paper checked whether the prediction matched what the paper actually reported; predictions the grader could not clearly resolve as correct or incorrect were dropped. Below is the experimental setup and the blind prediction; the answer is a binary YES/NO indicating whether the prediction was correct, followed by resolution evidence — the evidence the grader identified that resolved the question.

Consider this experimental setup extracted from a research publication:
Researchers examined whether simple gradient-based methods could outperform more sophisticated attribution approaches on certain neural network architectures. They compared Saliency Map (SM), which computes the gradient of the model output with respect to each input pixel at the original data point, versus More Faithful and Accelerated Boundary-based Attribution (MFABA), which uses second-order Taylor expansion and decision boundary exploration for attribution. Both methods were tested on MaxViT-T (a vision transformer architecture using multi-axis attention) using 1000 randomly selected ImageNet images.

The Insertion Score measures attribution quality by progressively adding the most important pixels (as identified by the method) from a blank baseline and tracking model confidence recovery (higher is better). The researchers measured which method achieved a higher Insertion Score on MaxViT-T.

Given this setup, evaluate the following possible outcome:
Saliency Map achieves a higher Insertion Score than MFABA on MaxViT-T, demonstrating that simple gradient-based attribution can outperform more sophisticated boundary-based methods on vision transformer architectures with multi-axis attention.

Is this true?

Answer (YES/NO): YES